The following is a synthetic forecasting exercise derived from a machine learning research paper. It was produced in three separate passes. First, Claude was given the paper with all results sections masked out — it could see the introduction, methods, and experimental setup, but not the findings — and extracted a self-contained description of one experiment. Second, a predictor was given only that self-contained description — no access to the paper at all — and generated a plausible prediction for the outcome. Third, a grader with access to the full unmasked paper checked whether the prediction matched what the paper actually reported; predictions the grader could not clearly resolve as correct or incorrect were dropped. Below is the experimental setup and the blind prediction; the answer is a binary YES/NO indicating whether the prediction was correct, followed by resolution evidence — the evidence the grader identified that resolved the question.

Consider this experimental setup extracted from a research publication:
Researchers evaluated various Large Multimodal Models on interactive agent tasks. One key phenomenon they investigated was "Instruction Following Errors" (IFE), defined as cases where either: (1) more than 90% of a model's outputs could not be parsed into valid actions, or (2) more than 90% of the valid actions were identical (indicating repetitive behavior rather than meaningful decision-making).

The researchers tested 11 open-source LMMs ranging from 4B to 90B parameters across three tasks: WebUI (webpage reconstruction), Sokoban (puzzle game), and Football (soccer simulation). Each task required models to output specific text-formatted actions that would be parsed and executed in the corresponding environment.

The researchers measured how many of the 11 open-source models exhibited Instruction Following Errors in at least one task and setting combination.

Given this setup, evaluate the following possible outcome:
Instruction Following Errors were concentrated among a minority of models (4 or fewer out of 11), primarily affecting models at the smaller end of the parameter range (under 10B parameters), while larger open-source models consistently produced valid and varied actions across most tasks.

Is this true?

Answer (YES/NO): NO